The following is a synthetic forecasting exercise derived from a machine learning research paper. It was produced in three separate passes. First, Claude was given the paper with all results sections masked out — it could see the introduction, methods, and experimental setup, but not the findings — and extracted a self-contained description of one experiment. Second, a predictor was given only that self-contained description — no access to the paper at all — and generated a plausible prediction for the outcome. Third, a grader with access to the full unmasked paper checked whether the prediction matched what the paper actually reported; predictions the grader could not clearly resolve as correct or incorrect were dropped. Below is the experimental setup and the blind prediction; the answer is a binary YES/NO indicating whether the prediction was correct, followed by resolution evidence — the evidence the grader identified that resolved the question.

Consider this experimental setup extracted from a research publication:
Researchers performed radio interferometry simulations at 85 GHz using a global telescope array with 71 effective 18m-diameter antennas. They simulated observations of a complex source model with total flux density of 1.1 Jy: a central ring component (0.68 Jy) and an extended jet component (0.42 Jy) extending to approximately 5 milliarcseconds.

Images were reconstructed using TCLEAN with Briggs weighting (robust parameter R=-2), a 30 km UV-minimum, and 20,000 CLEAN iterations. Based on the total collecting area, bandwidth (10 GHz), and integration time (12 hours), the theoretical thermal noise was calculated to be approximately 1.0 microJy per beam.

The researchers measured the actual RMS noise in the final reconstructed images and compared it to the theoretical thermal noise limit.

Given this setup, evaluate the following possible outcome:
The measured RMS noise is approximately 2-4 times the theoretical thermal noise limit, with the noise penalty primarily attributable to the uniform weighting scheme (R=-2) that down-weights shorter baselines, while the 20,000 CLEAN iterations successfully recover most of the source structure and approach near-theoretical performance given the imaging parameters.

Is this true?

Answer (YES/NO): NO